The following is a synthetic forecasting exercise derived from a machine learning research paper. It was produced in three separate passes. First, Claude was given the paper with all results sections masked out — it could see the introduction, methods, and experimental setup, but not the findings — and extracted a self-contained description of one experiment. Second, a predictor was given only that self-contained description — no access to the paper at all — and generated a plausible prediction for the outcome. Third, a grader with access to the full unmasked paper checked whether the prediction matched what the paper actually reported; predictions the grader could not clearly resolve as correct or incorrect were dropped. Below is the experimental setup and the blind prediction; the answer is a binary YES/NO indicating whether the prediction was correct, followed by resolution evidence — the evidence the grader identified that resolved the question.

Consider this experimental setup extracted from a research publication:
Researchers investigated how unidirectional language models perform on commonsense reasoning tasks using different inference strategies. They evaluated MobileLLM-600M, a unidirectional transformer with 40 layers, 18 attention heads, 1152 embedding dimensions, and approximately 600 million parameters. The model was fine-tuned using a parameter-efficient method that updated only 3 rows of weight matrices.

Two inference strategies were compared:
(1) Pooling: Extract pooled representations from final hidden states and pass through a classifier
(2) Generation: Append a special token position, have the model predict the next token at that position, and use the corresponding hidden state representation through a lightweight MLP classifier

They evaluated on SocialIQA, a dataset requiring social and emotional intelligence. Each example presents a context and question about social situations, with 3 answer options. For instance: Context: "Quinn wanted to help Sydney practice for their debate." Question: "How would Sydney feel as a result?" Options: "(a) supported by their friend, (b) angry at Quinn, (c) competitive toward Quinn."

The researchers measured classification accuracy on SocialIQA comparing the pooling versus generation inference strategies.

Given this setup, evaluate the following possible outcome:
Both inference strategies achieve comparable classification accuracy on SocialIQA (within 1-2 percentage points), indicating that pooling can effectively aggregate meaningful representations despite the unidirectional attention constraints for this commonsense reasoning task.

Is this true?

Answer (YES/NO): NO